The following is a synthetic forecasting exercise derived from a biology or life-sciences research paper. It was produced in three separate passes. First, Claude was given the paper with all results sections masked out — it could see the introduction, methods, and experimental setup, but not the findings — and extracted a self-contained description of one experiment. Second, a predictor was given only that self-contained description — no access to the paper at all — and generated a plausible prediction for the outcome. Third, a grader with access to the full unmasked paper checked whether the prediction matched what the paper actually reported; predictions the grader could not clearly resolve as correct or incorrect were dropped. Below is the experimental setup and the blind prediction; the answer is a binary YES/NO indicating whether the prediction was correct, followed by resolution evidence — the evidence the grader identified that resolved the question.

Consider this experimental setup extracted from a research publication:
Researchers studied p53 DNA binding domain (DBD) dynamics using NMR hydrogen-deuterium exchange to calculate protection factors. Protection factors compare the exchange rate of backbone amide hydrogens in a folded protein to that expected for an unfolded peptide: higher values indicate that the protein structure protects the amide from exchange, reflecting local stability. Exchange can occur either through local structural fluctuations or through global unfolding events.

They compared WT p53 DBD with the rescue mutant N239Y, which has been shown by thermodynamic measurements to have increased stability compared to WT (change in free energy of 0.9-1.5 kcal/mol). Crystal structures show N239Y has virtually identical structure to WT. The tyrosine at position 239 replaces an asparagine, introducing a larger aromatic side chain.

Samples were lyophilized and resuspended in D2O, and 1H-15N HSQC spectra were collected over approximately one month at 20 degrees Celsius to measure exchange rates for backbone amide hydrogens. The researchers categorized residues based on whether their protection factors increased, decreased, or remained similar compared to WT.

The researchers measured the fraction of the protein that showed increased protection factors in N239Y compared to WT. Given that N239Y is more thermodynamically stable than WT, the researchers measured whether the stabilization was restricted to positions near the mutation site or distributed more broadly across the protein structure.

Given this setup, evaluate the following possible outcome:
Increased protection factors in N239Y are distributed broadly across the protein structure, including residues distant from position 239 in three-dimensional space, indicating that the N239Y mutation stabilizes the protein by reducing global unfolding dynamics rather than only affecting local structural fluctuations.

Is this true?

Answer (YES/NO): YES